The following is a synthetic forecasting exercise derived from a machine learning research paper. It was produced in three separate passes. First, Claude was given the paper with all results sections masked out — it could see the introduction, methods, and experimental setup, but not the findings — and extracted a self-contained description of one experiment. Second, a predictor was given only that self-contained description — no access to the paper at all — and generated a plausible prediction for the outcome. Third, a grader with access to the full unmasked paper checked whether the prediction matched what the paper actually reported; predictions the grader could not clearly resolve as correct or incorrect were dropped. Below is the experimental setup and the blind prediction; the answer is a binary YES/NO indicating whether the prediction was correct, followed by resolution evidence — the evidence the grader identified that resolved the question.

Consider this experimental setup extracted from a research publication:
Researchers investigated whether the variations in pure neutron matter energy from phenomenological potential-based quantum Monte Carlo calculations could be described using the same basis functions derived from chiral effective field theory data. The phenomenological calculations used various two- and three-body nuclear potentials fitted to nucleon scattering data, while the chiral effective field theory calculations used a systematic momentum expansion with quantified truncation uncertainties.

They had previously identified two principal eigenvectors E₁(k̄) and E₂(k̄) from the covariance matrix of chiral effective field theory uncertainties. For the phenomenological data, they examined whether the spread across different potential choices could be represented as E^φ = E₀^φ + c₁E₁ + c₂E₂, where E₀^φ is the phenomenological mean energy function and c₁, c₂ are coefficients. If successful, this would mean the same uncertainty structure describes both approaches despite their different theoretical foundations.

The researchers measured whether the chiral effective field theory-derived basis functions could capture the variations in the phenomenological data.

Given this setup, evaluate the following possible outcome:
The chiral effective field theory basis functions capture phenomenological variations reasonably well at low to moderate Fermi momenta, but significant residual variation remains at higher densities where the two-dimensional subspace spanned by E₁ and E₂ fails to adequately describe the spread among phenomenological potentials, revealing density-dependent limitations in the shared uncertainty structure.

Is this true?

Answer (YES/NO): NO